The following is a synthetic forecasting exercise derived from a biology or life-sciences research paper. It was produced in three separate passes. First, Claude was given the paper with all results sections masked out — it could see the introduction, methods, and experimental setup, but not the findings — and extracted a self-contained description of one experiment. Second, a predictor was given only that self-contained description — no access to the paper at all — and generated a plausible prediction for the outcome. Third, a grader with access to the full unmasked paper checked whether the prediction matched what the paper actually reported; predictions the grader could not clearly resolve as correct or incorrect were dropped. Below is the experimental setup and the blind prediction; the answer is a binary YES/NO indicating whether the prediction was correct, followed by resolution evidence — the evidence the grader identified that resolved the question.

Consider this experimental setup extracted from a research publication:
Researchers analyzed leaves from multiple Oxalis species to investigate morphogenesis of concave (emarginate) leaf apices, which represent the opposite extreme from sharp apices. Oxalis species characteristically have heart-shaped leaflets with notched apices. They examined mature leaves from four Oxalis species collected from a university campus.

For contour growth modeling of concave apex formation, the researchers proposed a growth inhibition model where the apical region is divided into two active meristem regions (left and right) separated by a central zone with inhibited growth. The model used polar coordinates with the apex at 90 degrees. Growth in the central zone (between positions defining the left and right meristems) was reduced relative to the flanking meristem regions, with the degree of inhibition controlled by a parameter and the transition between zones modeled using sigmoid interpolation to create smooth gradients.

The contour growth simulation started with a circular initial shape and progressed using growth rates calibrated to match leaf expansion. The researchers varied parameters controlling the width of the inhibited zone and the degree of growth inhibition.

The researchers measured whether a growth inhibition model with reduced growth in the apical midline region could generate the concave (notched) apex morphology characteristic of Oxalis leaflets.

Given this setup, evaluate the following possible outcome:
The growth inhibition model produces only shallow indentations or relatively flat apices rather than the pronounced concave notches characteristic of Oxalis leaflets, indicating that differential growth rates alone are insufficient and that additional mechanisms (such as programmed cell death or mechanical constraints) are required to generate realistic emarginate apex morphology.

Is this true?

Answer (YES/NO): NO